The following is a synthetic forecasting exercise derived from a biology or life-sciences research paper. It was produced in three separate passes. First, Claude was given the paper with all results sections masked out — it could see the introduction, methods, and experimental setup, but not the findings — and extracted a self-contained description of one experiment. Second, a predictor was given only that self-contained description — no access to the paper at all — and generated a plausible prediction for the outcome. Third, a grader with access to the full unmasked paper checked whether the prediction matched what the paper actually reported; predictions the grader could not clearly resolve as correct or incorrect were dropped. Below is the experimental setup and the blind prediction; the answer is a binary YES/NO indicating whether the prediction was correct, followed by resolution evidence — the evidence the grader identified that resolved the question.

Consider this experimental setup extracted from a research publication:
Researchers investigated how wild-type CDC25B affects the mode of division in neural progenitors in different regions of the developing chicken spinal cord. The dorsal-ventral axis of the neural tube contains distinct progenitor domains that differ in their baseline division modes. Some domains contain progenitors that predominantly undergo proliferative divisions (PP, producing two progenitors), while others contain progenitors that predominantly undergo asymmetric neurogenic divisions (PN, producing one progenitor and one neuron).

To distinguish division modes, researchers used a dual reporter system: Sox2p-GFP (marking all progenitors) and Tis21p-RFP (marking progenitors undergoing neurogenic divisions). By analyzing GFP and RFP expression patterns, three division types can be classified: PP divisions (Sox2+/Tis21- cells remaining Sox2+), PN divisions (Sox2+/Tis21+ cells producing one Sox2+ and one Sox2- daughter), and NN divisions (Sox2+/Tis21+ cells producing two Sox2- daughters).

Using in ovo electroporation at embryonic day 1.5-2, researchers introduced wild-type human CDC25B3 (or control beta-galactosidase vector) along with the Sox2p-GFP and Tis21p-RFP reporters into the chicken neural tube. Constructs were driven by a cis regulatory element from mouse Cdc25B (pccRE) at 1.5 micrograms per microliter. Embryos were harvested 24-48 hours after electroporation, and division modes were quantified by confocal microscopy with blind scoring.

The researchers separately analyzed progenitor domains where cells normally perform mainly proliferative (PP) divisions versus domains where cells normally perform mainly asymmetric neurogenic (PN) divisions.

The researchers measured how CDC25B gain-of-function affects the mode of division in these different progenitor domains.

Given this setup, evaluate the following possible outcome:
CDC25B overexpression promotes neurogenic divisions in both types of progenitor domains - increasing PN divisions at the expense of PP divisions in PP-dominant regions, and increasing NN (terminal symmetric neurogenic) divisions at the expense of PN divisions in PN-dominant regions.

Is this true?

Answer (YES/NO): NO